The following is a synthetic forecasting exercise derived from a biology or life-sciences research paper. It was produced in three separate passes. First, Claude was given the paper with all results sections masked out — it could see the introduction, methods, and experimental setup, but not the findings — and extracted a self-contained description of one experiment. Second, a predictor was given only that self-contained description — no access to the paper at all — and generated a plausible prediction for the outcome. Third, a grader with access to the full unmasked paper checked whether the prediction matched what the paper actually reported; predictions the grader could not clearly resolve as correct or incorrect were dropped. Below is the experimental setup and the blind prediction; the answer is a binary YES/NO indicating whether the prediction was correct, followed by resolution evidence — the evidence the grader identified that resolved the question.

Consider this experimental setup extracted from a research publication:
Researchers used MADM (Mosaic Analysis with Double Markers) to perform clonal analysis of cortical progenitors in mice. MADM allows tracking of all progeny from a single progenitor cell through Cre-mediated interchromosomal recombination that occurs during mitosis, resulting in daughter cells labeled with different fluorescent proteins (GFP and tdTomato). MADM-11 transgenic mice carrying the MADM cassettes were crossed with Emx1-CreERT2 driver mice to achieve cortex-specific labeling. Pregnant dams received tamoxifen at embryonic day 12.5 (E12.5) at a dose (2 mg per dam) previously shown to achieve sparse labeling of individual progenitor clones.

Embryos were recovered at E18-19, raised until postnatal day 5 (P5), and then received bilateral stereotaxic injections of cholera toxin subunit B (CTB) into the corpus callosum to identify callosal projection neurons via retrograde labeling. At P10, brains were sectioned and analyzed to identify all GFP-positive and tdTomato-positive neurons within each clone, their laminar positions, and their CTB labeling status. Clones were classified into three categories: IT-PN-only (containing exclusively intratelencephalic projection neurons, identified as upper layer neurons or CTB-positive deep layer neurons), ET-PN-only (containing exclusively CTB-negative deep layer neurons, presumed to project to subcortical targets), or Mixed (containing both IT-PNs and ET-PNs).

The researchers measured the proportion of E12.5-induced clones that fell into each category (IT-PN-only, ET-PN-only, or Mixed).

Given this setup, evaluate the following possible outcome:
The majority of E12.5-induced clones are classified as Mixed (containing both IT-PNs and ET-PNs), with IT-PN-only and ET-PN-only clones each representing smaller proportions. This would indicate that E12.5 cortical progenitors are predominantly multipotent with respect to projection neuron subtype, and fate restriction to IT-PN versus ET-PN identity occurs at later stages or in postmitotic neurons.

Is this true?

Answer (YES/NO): NO